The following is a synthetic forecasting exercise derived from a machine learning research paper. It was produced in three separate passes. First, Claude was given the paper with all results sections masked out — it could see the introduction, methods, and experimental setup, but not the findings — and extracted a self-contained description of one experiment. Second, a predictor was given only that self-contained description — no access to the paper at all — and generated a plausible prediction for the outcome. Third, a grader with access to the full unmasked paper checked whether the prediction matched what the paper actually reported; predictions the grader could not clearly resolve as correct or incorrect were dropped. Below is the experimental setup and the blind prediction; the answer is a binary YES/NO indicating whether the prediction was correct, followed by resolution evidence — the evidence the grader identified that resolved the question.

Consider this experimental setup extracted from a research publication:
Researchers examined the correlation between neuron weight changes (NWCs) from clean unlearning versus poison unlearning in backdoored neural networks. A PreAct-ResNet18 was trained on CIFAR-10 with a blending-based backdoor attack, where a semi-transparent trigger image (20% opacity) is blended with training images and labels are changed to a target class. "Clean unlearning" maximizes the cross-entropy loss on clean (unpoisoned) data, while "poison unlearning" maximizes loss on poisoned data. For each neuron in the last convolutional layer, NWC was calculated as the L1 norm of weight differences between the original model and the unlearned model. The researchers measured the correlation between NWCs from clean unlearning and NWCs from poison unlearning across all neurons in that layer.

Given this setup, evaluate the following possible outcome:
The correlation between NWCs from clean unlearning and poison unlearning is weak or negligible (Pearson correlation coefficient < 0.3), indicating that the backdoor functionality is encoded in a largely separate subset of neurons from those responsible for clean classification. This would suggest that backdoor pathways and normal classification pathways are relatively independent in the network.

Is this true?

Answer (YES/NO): NO